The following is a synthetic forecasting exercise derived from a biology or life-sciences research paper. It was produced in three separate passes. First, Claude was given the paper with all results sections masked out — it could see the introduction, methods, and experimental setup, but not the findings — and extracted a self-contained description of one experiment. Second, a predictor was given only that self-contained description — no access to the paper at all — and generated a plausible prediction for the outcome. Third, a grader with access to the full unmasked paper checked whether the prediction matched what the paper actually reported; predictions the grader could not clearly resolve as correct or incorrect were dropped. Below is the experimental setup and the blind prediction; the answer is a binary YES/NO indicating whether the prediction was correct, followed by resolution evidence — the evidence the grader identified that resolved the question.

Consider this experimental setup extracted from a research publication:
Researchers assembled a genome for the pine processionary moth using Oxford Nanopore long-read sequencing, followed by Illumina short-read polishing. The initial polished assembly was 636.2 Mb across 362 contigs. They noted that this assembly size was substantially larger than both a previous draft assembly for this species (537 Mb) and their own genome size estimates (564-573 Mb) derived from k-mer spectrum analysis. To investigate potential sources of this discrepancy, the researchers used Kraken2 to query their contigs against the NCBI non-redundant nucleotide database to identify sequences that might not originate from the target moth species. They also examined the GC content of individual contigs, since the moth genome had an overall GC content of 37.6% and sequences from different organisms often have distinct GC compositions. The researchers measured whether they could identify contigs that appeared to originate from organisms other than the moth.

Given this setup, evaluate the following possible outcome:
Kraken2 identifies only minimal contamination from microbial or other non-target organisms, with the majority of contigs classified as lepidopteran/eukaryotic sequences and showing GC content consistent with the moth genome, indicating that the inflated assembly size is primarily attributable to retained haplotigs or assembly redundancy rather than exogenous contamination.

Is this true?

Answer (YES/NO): NO